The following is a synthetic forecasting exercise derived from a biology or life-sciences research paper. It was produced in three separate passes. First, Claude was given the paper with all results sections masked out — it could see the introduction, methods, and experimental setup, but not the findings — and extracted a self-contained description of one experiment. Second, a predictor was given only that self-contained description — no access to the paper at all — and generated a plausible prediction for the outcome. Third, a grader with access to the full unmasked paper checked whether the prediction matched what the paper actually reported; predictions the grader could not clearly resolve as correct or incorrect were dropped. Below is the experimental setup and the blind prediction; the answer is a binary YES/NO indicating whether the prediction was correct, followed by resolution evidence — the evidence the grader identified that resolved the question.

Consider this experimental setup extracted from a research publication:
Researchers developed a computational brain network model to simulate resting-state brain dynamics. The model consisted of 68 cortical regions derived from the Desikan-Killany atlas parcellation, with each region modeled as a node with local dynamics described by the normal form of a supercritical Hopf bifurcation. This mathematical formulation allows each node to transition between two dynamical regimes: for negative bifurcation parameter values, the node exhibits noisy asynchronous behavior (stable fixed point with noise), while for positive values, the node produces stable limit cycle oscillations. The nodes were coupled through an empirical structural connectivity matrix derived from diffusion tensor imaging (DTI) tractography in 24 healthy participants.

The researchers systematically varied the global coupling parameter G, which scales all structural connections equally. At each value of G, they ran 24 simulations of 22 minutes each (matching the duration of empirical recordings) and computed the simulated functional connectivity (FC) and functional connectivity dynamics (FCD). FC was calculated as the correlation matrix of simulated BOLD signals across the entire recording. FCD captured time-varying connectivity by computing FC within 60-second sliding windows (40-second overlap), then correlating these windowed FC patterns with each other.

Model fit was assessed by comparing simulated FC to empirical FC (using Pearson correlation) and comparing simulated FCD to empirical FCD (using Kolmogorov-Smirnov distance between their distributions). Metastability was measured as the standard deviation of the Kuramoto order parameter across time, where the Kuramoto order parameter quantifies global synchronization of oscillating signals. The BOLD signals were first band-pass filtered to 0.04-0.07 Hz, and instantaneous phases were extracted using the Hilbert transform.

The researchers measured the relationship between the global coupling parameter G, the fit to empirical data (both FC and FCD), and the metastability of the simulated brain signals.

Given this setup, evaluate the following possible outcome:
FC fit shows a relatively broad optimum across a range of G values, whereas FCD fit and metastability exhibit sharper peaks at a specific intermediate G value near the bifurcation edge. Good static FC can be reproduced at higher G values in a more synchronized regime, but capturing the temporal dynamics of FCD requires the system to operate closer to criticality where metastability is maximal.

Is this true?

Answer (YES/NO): NO